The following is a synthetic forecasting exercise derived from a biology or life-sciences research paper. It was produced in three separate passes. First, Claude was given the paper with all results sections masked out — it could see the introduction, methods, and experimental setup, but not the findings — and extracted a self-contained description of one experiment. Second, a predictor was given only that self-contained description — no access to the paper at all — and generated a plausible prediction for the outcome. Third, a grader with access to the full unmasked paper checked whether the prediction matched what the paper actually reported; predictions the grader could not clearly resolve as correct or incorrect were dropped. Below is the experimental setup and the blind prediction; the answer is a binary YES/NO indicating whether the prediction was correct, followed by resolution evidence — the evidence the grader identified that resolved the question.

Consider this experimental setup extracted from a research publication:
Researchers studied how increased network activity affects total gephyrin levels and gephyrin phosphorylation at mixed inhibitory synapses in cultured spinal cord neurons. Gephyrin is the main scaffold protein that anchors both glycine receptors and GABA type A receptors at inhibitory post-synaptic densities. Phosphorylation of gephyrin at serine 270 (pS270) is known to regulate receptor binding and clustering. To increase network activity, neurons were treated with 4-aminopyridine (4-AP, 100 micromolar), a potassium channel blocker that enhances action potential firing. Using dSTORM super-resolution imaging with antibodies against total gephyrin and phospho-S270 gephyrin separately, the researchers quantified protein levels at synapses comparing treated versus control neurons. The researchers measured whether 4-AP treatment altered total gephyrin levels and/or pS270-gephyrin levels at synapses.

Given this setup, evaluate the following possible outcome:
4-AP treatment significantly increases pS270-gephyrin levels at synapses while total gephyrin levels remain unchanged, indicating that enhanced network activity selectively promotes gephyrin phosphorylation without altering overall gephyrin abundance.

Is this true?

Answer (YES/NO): NO